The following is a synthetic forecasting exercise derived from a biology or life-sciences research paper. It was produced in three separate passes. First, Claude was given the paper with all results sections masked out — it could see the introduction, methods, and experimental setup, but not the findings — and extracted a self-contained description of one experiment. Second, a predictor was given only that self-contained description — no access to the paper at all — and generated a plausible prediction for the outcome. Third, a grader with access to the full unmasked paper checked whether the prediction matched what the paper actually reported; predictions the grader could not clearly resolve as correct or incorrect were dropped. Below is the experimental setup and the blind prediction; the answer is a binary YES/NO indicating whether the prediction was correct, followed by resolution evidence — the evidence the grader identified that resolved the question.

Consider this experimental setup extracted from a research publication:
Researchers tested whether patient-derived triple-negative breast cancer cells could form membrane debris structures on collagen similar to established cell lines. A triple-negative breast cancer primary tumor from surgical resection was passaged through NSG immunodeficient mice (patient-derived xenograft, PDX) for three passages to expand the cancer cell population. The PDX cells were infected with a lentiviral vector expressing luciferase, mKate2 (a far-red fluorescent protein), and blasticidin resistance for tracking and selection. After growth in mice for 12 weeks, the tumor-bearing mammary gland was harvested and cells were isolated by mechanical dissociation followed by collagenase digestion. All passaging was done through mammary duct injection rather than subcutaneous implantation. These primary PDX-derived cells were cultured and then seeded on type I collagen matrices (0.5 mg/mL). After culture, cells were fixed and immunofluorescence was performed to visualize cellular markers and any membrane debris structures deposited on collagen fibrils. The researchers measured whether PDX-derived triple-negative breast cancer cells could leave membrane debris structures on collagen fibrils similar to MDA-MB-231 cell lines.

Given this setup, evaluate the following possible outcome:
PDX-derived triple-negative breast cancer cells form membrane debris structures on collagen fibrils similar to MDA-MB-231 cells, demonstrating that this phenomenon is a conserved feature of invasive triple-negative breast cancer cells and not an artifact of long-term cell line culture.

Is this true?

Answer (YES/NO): YES